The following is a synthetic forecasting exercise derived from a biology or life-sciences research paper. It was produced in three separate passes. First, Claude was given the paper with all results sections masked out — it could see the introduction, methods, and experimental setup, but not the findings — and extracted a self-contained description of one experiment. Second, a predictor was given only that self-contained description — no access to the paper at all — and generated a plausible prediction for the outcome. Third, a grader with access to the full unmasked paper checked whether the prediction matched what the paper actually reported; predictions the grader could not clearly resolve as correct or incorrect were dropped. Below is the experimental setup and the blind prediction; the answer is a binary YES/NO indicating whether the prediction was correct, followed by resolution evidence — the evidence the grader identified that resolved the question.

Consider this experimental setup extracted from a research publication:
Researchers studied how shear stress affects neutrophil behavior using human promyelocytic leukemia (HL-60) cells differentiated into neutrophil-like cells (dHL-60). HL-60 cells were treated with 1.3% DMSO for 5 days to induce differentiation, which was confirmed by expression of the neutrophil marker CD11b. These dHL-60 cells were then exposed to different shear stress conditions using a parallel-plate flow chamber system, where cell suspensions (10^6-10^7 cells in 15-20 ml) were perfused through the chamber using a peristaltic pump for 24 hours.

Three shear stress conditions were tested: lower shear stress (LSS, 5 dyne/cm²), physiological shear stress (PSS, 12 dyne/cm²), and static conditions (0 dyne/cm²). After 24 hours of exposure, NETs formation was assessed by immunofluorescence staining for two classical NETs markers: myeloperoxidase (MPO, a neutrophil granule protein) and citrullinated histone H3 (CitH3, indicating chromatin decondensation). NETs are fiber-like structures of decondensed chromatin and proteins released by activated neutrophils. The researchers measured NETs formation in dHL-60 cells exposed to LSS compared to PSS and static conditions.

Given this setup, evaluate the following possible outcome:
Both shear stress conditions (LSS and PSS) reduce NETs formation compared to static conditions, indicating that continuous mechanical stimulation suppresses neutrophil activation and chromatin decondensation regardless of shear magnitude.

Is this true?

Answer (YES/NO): NO